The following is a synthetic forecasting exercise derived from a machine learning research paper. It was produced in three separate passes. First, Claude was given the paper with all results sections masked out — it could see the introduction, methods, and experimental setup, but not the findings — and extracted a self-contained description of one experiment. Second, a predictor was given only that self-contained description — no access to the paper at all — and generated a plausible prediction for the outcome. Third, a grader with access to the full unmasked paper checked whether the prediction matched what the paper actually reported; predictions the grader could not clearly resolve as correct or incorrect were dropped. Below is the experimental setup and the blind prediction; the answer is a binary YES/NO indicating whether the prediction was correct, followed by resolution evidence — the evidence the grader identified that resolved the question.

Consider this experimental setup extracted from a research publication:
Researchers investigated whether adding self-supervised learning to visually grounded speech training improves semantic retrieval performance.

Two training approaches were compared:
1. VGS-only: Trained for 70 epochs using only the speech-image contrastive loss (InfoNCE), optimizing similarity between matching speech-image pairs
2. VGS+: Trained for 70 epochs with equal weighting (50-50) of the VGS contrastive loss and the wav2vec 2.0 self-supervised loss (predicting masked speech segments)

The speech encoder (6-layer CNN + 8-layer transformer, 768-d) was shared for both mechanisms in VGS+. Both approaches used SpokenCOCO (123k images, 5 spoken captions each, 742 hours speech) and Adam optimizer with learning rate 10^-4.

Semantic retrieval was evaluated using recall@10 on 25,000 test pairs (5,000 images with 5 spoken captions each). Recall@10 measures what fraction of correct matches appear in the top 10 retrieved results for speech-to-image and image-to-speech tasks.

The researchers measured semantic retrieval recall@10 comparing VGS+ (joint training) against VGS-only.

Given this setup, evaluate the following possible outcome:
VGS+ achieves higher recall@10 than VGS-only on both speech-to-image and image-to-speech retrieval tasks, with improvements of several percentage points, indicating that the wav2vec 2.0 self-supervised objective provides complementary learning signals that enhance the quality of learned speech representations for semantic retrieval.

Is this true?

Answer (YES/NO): NO